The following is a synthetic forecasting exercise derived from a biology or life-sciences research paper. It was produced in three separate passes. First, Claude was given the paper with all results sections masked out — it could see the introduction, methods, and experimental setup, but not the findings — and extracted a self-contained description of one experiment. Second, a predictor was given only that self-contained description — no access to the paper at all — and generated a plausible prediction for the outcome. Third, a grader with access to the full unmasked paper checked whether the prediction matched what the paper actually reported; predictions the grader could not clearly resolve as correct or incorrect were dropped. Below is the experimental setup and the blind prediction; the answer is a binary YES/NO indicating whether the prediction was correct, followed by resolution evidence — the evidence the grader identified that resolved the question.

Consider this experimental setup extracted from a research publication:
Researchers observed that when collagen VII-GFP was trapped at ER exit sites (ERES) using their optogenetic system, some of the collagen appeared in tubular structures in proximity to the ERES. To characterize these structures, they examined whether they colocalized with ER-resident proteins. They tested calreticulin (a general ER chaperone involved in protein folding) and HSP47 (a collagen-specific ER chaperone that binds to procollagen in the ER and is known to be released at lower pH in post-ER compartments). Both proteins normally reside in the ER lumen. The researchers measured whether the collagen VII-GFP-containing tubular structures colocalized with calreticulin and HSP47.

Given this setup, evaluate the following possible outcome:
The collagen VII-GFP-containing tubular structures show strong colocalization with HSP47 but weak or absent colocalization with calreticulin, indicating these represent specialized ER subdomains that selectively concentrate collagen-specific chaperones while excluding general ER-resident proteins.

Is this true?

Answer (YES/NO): NO